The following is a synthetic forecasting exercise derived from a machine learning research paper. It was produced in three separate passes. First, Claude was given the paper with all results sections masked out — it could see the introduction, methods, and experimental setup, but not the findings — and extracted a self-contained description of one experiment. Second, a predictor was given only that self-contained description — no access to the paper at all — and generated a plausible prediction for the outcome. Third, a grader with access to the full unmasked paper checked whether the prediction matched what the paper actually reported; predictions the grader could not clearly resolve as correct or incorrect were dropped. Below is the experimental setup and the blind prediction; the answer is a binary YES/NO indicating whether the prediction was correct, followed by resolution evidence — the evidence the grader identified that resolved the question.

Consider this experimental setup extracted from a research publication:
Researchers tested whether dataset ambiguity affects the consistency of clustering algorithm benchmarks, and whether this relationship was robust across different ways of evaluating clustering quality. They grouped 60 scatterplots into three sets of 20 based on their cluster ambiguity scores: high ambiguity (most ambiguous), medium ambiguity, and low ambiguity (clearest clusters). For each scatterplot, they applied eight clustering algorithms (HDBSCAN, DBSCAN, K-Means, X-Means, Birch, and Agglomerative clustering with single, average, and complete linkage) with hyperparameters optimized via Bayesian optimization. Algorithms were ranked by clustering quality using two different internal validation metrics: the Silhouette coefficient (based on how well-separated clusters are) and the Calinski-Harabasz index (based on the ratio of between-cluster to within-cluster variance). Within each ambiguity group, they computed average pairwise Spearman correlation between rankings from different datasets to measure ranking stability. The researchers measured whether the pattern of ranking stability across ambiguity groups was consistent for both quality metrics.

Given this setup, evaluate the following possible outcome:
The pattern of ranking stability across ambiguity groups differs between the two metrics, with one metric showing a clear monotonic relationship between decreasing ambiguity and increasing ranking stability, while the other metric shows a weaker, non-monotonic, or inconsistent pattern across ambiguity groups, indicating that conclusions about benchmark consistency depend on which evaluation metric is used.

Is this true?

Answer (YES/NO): NO